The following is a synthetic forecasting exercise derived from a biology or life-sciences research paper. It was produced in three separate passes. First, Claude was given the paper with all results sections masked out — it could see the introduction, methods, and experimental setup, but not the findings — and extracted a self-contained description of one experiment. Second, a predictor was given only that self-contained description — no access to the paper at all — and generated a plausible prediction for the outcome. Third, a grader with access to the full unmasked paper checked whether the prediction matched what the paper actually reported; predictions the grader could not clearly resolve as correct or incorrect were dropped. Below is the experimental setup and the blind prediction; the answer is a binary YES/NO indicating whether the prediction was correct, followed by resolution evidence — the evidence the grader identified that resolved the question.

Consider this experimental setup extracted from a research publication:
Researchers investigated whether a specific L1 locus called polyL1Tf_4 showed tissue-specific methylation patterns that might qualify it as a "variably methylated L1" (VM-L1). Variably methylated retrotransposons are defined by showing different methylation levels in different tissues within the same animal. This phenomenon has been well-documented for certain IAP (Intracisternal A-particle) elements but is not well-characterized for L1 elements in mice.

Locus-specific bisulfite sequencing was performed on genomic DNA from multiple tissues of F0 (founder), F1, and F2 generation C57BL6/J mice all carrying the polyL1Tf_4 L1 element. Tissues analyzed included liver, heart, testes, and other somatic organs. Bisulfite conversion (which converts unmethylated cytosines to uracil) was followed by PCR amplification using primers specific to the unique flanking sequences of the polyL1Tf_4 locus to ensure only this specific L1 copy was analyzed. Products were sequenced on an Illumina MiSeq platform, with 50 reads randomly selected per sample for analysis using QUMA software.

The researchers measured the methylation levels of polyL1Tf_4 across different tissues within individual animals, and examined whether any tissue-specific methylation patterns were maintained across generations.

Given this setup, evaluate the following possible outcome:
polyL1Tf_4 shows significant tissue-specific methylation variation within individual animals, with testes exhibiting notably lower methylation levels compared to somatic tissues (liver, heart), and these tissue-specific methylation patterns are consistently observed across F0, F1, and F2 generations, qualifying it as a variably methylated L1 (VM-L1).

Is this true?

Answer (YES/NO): NO